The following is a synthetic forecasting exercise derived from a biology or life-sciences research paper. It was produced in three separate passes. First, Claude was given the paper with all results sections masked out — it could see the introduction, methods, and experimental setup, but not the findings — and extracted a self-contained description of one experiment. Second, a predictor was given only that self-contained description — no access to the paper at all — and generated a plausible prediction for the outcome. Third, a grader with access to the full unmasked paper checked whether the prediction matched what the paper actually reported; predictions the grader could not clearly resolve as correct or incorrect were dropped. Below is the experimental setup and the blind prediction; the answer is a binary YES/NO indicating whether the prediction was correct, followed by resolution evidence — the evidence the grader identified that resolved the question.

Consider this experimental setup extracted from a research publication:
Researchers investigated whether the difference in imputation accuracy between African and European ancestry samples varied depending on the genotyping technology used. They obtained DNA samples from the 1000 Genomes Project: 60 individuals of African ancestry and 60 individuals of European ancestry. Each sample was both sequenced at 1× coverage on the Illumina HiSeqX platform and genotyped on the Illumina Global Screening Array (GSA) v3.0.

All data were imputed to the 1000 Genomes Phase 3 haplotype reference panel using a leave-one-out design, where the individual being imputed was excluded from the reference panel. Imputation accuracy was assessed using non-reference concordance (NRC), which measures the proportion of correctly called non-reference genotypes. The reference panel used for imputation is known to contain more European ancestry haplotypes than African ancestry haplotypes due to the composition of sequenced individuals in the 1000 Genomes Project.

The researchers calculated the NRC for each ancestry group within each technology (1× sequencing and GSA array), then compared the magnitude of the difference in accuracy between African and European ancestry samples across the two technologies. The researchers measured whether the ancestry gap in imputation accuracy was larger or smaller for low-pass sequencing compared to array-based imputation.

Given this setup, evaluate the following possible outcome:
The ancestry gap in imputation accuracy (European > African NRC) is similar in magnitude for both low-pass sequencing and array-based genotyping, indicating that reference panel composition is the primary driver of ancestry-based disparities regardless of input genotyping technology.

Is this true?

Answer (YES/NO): NO